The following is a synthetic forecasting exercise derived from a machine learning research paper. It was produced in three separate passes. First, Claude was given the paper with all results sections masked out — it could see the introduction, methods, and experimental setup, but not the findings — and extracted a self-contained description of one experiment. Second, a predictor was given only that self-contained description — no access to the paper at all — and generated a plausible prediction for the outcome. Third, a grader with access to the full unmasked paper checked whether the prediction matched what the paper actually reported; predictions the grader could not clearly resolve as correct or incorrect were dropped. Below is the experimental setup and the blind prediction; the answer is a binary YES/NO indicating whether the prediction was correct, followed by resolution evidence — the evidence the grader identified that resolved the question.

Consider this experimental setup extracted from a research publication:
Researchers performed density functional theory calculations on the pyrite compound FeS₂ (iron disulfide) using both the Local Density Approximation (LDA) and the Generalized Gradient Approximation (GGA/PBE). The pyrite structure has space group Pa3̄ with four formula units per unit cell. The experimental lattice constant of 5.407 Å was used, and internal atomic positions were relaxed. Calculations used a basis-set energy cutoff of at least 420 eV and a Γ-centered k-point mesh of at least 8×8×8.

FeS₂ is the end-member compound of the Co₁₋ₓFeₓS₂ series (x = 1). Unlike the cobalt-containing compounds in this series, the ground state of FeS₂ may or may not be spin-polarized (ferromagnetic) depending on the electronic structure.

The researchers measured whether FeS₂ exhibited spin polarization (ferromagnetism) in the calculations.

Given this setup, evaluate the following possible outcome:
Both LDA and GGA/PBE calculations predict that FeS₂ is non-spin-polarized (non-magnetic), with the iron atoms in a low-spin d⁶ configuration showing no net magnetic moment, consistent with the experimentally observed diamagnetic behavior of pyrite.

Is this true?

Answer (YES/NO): YES